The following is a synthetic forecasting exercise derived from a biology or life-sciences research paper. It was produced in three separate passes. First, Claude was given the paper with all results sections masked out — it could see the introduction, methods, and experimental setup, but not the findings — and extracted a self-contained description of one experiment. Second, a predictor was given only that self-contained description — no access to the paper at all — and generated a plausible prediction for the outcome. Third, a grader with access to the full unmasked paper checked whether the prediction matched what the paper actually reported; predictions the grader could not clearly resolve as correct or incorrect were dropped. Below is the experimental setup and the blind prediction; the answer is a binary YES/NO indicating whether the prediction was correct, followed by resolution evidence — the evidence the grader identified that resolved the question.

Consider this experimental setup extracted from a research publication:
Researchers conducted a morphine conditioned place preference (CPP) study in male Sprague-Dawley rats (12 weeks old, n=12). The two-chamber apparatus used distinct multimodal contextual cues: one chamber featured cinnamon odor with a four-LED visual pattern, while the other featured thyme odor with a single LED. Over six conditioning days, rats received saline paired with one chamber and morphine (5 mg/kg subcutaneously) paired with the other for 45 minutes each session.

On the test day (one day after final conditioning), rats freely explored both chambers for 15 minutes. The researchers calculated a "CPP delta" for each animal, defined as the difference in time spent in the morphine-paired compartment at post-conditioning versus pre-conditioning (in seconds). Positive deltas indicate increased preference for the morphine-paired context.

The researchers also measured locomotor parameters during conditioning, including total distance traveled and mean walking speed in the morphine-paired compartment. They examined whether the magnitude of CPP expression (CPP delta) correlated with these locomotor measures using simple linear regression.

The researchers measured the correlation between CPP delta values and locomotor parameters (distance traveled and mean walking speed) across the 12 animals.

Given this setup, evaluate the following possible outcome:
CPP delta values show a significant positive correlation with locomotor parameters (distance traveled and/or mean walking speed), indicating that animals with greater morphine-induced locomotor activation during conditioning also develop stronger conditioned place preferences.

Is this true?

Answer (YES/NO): NO